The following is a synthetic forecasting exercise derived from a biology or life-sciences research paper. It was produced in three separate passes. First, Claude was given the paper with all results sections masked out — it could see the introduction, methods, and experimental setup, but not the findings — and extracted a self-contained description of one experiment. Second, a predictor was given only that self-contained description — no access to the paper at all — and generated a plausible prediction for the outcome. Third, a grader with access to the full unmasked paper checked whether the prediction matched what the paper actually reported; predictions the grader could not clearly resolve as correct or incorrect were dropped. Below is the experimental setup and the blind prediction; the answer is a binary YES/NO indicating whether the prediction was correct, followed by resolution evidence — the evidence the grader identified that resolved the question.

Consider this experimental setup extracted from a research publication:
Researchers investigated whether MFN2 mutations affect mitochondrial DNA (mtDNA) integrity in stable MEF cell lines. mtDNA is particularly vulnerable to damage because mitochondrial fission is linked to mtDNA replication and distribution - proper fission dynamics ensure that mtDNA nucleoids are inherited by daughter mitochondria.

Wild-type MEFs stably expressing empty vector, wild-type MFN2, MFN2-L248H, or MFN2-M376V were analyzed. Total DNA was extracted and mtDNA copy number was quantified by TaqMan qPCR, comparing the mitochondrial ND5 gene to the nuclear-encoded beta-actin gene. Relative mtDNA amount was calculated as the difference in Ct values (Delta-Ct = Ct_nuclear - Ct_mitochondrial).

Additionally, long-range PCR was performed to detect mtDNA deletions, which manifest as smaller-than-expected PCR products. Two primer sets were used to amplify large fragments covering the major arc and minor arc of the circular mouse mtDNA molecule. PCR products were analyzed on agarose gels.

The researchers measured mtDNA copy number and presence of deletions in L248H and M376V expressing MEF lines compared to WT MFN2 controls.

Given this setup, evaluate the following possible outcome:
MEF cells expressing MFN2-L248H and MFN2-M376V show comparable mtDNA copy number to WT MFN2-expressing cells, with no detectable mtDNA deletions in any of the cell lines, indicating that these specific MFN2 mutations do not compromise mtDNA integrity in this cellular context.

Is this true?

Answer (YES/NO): YES